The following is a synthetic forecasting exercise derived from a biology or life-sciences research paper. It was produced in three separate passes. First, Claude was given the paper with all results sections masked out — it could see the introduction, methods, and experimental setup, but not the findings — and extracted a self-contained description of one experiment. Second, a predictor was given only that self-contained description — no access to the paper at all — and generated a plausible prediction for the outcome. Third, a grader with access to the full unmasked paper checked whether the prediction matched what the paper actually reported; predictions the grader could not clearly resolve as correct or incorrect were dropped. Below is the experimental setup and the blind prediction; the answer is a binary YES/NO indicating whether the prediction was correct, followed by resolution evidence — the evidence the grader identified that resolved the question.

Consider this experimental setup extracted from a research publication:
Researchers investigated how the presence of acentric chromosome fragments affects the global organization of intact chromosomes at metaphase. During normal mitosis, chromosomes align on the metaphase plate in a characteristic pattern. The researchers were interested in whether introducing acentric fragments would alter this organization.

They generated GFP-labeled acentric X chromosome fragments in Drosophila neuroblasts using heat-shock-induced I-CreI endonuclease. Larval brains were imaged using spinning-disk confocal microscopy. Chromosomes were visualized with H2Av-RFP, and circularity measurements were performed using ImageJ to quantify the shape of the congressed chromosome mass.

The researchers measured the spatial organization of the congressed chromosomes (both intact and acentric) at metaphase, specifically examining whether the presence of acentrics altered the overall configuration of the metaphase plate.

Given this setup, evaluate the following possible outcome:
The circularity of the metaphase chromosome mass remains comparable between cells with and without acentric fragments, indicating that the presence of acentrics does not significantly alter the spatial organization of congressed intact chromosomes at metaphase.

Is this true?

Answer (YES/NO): NO